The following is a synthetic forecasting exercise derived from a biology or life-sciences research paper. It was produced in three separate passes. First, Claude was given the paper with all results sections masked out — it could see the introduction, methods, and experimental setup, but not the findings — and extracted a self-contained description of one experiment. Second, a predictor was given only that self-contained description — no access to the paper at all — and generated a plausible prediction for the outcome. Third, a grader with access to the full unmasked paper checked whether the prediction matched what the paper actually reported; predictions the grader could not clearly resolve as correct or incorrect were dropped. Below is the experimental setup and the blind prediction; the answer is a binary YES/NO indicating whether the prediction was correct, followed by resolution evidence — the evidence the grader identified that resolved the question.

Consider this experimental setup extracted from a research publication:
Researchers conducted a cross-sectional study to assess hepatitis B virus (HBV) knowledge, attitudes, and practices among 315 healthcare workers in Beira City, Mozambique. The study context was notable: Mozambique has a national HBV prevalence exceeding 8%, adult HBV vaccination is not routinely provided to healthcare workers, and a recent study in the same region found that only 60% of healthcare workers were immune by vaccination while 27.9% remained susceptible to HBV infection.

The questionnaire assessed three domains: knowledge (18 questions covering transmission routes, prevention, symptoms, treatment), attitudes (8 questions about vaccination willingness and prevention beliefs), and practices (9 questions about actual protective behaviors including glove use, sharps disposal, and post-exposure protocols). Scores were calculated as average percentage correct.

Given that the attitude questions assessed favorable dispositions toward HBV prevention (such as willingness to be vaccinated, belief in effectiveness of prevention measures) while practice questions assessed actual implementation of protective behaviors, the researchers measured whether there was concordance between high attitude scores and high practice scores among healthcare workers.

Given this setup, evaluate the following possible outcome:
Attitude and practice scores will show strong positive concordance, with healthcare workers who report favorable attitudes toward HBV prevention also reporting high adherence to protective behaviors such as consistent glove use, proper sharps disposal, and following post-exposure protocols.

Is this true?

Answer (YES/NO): NO